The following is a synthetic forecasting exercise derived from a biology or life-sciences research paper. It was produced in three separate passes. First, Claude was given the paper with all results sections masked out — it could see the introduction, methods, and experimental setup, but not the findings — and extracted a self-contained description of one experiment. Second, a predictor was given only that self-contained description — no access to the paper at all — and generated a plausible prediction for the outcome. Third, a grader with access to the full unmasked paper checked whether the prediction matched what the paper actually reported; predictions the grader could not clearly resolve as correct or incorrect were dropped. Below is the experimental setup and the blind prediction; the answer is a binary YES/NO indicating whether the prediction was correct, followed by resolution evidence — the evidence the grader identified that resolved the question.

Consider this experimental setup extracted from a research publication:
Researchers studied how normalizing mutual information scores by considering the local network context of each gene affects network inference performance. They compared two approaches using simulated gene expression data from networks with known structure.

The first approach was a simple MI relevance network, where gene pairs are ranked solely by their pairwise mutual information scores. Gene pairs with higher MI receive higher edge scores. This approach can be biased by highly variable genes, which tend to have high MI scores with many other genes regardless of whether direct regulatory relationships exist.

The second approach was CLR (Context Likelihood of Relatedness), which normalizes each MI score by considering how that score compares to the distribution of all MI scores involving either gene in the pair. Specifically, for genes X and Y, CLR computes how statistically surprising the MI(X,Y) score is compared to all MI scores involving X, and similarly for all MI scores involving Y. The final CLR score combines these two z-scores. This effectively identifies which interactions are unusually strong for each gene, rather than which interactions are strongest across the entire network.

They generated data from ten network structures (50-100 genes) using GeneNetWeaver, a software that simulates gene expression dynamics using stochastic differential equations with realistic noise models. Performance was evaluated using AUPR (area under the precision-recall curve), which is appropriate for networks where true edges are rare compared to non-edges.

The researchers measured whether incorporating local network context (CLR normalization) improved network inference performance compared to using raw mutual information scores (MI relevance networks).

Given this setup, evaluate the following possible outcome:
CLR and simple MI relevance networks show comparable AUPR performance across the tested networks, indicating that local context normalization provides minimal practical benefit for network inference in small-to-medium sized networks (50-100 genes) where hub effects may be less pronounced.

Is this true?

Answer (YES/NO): NO